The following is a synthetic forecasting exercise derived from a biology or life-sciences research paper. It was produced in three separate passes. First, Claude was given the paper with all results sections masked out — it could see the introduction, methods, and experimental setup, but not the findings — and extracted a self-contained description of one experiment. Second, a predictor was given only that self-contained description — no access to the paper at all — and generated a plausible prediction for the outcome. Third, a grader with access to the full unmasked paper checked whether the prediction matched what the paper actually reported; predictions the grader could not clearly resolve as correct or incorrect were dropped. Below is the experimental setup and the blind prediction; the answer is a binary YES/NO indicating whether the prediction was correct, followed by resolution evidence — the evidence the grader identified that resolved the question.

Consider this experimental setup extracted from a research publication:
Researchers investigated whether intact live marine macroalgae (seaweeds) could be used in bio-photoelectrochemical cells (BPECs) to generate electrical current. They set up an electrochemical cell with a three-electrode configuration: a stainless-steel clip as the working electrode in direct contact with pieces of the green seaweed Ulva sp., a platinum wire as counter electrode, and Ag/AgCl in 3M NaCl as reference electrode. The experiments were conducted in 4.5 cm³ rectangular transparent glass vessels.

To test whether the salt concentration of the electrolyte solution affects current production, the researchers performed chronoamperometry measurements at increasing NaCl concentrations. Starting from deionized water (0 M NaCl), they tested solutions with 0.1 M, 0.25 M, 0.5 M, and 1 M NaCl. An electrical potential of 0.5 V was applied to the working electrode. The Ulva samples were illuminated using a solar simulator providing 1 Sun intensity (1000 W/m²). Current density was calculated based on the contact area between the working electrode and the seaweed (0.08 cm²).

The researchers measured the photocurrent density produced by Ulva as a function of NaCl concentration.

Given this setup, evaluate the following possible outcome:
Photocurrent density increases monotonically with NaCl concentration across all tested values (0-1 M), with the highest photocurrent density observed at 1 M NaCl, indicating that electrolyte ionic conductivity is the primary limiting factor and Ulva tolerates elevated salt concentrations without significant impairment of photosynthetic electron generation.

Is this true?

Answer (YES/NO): NO